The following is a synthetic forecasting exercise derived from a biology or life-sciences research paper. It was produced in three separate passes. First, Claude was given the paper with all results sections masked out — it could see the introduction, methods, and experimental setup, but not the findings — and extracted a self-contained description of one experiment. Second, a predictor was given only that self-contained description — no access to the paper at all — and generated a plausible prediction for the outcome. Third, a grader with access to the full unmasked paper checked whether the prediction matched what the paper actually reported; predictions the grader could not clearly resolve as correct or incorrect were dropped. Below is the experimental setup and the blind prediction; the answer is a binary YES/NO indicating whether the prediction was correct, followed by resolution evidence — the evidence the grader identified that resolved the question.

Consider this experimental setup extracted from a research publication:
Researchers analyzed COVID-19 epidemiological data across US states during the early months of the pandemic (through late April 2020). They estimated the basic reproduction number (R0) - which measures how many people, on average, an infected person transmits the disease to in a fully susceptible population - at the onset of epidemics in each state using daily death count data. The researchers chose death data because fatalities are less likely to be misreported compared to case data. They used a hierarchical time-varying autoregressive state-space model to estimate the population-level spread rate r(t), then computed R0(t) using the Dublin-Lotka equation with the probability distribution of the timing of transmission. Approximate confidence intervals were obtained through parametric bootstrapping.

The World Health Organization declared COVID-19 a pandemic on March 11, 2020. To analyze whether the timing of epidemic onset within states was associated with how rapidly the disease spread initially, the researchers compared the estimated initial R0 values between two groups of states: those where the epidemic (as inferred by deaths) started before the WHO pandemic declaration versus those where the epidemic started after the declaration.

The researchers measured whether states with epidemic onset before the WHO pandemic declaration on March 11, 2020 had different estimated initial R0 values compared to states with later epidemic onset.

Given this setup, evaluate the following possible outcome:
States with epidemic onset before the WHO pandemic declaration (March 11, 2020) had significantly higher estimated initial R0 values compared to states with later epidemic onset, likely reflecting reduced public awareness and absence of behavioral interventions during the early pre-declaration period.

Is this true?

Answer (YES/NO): YES